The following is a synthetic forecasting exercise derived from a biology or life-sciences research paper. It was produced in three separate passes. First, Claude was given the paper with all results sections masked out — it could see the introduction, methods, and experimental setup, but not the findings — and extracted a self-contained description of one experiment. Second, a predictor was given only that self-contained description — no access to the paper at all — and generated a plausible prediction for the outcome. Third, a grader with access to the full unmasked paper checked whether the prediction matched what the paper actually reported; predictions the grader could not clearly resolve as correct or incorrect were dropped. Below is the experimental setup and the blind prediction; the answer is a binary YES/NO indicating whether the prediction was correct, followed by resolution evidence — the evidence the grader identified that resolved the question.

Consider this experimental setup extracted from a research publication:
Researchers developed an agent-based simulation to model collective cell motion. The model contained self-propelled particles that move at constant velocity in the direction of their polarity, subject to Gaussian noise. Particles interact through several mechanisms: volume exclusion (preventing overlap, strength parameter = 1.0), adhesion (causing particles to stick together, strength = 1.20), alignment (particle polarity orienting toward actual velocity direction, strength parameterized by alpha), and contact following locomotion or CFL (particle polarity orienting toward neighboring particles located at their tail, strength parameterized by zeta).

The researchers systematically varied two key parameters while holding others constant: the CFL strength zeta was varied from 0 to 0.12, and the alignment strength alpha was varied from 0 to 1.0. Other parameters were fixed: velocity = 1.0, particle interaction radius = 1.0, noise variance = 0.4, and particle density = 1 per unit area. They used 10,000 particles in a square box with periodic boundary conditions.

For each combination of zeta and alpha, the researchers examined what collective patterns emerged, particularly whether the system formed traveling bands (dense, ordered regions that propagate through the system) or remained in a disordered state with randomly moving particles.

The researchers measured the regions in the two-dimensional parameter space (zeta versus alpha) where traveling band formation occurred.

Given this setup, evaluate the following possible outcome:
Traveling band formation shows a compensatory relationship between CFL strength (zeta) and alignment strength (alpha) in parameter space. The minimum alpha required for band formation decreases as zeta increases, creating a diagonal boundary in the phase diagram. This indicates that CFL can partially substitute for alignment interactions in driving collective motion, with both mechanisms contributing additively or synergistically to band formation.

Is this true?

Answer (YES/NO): YES